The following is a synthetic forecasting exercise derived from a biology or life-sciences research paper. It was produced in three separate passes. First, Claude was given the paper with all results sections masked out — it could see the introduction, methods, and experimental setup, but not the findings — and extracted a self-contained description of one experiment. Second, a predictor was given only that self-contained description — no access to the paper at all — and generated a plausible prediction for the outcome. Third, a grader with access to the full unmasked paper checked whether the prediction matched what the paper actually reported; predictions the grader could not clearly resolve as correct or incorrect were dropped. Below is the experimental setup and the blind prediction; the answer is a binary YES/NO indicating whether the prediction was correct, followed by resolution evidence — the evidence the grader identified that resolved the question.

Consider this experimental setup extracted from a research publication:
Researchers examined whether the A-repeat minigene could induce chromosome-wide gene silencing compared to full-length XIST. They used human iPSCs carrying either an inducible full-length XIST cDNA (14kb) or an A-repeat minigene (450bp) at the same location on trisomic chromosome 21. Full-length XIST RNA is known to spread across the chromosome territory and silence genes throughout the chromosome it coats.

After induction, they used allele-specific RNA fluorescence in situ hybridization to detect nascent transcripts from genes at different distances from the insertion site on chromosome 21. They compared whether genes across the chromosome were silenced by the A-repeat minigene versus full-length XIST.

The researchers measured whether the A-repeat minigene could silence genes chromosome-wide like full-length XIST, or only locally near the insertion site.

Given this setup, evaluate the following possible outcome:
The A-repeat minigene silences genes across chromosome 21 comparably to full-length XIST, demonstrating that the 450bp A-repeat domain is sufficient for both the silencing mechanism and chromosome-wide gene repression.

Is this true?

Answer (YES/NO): NO